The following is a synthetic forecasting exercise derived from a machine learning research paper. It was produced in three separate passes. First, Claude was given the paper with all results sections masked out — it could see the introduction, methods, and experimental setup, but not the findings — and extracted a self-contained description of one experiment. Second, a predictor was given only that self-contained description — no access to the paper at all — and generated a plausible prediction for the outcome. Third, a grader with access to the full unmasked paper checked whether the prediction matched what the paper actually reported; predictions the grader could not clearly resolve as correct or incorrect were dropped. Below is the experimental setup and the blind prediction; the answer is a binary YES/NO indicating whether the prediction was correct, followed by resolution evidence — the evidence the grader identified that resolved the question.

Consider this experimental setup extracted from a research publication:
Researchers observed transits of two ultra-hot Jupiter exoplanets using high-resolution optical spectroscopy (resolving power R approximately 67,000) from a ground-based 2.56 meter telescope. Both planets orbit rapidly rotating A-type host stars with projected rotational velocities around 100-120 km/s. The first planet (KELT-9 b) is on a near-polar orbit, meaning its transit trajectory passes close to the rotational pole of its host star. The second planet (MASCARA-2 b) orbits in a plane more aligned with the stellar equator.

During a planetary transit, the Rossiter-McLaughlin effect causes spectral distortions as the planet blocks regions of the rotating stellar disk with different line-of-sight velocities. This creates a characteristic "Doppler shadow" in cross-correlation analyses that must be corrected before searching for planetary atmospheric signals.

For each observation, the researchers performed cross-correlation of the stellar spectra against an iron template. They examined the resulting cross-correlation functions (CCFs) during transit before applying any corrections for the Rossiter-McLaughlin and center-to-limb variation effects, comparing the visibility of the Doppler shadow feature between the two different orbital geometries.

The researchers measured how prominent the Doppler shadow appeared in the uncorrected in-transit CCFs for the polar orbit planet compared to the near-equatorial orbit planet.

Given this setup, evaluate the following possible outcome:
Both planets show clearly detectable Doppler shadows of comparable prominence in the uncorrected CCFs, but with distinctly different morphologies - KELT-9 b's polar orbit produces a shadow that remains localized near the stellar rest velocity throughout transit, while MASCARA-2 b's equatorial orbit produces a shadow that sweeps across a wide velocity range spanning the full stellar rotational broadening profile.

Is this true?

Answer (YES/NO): NO